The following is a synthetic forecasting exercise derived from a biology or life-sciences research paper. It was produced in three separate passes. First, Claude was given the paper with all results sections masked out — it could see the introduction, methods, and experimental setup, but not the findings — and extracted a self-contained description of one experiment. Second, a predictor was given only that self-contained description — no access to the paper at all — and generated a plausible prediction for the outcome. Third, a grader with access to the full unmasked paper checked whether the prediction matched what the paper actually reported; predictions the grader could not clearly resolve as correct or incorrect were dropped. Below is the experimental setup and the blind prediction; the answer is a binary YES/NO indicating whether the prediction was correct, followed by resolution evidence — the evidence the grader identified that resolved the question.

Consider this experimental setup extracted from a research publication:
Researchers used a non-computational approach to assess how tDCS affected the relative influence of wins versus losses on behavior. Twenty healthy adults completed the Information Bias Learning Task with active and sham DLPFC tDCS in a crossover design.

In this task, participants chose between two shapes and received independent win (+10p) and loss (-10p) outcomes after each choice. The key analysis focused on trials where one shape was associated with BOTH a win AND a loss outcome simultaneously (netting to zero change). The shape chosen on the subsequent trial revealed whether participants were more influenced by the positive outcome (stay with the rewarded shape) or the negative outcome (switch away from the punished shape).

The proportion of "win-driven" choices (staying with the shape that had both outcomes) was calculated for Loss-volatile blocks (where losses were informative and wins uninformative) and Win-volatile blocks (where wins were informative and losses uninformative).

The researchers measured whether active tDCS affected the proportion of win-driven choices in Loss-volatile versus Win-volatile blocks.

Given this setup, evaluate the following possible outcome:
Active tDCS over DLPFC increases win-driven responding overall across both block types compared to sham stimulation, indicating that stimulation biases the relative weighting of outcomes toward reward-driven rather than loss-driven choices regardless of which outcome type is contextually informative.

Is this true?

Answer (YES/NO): NO